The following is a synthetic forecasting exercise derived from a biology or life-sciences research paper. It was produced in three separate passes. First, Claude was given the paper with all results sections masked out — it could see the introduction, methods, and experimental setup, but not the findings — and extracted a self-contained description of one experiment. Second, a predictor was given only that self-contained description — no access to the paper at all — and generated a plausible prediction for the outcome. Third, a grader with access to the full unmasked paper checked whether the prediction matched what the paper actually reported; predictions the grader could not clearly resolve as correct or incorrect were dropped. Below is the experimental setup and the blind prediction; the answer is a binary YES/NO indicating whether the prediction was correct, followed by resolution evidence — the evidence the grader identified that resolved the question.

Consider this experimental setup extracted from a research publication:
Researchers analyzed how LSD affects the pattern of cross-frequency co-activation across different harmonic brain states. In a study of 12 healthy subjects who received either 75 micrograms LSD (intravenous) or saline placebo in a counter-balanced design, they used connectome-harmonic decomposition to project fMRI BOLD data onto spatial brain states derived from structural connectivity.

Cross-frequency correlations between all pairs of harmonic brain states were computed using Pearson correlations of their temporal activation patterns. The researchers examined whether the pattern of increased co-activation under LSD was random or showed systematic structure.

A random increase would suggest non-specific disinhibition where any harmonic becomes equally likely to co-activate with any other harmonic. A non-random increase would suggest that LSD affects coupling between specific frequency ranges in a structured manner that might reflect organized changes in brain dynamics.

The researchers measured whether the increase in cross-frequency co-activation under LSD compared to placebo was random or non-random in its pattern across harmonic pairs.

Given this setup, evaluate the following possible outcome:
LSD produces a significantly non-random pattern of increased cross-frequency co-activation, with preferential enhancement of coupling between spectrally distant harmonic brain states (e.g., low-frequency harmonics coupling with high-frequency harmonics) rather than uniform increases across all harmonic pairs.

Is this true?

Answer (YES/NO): NO